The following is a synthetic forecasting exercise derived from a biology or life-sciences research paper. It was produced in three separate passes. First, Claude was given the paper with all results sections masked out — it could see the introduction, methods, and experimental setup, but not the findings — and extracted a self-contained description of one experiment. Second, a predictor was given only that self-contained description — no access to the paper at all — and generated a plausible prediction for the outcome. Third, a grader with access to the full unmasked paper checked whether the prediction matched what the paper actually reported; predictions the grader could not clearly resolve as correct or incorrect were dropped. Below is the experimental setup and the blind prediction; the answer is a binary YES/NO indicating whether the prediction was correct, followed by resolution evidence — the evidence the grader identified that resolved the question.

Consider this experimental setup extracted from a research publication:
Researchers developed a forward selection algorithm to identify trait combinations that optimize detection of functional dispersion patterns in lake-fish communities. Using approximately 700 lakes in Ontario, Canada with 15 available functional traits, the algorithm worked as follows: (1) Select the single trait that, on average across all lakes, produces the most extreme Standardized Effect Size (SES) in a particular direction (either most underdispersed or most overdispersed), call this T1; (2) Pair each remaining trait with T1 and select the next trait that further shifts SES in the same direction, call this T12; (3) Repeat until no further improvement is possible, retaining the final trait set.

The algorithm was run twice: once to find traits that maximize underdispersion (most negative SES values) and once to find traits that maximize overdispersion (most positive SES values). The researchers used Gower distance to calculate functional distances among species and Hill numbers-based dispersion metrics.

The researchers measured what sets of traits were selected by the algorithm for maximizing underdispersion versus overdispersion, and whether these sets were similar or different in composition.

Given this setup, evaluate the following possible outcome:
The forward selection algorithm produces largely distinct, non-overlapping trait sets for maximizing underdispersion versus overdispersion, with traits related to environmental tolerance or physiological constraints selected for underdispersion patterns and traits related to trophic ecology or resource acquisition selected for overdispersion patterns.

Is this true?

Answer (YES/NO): NO